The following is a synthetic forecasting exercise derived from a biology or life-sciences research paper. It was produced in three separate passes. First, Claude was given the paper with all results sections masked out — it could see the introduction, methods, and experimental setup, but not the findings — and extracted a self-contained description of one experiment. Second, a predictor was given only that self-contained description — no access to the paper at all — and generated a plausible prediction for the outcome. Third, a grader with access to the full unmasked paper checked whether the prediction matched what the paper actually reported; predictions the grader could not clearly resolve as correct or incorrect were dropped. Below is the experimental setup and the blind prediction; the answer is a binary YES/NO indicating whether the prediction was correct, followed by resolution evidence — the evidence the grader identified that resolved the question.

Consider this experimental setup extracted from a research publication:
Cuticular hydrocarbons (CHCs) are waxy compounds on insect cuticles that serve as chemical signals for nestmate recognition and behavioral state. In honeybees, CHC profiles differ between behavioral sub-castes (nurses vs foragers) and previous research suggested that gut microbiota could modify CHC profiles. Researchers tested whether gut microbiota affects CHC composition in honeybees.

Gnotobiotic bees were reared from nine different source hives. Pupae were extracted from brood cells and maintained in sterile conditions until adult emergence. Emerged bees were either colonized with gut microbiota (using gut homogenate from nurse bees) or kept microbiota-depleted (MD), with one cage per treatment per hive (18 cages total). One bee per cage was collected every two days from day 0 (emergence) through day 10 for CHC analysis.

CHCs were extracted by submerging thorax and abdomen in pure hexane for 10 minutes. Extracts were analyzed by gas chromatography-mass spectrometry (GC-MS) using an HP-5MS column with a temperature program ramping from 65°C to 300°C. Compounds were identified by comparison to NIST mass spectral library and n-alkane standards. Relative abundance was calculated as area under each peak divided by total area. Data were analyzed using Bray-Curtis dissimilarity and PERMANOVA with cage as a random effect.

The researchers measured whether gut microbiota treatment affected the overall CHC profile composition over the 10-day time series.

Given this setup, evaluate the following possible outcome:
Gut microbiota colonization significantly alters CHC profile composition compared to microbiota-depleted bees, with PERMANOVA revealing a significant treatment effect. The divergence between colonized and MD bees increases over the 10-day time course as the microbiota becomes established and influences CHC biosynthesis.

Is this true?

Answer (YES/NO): NO